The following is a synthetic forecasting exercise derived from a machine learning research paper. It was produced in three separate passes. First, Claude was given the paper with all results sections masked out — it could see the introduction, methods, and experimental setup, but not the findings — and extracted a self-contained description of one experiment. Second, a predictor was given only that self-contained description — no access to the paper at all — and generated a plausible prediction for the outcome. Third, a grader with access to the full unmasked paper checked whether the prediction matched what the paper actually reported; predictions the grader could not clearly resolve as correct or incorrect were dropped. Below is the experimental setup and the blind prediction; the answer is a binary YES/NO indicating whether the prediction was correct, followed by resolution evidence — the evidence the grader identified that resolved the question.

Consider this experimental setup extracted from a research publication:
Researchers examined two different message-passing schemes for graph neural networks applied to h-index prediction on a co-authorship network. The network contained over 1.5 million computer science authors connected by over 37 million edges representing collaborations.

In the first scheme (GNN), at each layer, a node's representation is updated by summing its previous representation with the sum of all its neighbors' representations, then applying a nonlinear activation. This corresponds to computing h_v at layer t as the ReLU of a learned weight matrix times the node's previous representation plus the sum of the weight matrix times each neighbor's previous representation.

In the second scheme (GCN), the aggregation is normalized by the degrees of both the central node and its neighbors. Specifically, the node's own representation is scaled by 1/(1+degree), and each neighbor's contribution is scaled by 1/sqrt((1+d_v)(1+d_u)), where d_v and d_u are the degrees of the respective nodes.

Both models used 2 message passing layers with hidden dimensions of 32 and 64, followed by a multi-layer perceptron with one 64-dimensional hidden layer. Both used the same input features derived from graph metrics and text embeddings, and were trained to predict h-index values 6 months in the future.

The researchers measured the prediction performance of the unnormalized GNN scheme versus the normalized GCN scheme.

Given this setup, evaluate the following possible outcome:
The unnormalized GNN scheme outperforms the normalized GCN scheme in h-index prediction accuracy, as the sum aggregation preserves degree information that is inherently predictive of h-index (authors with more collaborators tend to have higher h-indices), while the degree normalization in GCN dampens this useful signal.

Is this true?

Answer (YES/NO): NO